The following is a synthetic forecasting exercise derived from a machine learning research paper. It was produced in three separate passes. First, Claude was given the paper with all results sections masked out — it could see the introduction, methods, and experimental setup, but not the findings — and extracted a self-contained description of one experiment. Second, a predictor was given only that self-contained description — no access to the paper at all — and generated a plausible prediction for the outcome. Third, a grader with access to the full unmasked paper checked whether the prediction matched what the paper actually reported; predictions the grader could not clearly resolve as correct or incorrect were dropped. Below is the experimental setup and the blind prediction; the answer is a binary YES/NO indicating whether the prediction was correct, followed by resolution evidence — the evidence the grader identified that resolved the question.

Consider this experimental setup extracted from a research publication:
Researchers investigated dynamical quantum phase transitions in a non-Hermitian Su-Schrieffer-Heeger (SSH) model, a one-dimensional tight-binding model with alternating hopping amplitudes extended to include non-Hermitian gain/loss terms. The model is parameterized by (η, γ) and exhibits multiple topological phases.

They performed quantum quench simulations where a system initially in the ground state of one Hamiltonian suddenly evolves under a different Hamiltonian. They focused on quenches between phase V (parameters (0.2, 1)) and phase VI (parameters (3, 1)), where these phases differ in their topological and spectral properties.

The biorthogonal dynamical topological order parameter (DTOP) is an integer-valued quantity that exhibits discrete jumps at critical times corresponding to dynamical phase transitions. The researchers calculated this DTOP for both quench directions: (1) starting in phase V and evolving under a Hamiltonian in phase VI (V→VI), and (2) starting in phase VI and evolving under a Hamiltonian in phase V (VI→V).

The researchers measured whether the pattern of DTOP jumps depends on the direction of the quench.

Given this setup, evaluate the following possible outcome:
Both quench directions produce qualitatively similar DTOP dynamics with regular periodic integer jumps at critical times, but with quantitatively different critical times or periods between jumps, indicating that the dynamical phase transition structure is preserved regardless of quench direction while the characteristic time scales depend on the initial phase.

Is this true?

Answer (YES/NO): NO